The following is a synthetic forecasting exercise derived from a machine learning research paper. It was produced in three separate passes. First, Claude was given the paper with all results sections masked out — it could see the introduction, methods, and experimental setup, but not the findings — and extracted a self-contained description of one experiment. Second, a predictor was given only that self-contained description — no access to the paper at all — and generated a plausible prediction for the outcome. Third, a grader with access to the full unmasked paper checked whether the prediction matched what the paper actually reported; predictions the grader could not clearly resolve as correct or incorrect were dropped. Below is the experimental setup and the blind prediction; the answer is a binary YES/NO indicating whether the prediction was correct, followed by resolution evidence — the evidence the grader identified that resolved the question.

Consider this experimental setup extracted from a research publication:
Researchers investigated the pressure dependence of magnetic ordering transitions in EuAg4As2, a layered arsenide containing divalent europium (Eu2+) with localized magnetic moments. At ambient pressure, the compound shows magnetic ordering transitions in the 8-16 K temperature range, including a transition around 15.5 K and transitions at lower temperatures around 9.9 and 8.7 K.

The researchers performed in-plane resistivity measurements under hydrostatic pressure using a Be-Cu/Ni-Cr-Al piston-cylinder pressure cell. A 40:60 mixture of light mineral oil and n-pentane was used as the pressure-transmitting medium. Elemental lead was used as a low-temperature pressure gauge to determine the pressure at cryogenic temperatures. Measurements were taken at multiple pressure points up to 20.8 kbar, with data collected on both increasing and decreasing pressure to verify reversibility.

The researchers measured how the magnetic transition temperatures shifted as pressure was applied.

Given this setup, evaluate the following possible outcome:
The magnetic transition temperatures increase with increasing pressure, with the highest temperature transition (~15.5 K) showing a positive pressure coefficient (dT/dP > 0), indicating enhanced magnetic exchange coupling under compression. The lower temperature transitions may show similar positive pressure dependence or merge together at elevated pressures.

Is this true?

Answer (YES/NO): YES